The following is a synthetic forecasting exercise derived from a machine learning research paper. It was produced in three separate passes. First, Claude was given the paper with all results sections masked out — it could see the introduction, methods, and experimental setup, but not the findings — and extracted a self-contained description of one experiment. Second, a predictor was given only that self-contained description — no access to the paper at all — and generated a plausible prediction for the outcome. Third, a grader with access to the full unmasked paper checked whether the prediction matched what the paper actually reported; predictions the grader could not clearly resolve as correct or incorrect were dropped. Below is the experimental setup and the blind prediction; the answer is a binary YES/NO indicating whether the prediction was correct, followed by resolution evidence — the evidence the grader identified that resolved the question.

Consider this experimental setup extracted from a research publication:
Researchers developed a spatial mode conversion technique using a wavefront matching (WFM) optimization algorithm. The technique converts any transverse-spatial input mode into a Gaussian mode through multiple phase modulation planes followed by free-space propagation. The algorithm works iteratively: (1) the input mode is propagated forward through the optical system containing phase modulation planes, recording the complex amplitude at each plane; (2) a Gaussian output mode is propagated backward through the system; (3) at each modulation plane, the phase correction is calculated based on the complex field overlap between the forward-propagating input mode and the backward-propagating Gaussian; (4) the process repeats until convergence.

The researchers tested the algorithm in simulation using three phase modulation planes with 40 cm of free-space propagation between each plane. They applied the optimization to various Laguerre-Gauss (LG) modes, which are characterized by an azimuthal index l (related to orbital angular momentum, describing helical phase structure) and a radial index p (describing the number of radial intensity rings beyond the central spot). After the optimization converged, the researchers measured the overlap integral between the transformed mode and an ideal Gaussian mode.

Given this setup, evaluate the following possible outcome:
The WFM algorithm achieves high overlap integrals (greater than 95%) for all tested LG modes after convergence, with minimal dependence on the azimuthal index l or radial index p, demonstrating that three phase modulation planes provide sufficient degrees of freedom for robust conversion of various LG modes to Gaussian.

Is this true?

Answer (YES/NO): YES